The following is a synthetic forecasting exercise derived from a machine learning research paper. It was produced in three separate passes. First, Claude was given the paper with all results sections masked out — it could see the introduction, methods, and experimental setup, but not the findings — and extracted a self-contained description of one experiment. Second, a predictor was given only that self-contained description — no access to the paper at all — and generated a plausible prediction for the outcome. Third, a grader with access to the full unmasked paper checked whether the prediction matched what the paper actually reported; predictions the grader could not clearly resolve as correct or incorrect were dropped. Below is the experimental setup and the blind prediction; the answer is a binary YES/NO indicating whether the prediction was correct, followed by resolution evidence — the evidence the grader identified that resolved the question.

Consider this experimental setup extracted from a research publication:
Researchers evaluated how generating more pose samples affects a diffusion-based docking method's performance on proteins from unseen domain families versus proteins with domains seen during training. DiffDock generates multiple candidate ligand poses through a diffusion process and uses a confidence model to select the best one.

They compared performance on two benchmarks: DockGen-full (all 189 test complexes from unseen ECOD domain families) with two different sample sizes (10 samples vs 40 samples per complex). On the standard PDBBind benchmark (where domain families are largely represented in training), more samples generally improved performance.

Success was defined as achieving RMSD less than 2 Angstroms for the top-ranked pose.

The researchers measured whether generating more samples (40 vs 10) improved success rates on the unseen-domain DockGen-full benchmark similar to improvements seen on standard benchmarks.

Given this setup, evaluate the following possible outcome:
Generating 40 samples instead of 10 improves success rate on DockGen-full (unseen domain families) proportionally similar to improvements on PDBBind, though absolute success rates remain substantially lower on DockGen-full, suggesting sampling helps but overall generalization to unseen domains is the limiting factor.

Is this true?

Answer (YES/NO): NO